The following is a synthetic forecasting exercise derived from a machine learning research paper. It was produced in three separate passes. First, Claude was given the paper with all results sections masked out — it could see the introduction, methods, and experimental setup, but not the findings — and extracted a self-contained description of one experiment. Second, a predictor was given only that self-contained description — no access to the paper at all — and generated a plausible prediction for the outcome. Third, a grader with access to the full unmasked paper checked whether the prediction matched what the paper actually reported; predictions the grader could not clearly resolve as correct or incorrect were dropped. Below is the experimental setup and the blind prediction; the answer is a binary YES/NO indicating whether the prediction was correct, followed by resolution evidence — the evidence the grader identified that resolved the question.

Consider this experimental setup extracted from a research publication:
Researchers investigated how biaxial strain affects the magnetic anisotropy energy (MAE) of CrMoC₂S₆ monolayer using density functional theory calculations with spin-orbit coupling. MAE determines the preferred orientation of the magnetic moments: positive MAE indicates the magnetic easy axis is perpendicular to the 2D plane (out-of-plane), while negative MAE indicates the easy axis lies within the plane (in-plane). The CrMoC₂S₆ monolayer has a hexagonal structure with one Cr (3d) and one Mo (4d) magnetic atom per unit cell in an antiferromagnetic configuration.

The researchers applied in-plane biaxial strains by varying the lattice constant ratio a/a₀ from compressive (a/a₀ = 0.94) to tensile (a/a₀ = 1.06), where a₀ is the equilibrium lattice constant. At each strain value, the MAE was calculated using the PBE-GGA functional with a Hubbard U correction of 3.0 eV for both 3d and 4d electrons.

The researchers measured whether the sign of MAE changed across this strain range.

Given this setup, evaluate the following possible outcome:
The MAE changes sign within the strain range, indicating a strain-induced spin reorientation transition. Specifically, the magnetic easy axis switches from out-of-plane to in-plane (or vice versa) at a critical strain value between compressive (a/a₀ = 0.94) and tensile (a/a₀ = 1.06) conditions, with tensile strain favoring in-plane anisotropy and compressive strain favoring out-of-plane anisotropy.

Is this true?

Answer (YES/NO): NO